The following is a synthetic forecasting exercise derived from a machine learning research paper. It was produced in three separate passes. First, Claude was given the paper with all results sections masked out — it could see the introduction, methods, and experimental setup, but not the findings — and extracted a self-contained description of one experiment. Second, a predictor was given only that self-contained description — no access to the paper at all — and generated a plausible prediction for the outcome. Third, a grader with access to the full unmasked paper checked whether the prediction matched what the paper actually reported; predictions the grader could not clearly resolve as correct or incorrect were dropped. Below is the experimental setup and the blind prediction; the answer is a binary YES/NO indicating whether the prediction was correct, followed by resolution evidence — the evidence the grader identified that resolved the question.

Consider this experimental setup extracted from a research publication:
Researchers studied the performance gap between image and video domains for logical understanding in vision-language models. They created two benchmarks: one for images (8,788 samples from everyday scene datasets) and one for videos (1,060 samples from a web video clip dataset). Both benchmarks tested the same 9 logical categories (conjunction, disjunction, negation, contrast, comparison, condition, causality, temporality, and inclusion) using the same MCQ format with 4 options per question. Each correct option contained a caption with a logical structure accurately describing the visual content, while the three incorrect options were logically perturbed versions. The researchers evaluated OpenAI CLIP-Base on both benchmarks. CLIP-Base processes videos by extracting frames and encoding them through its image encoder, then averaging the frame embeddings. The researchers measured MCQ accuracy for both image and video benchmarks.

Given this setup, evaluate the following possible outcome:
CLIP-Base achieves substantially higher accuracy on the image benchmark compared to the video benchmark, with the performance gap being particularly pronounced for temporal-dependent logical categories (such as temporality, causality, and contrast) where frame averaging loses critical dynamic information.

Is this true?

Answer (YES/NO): NO